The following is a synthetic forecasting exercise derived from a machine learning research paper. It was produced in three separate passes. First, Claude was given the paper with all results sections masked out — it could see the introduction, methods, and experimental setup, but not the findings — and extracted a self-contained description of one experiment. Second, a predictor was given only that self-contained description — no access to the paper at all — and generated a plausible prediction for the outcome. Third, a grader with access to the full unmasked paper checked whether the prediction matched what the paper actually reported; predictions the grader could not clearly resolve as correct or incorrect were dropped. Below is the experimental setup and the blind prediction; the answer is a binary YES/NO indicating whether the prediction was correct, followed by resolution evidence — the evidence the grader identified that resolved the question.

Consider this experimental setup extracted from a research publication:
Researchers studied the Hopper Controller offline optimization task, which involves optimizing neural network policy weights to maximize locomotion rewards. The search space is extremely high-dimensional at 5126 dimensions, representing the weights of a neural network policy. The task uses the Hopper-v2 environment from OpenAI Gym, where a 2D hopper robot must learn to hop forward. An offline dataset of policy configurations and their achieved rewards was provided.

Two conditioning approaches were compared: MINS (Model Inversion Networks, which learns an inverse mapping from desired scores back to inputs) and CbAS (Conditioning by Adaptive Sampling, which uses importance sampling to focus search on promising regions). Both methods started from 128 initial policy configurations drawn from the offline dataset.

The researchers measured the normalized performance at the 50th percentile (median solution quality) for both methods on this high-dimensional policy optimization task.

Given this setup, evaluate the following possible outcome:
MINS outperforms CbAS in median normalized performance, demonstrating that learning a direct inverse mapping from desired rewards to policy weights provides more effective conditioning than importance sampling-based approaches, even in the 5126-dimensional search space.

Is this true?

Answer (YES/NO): YES